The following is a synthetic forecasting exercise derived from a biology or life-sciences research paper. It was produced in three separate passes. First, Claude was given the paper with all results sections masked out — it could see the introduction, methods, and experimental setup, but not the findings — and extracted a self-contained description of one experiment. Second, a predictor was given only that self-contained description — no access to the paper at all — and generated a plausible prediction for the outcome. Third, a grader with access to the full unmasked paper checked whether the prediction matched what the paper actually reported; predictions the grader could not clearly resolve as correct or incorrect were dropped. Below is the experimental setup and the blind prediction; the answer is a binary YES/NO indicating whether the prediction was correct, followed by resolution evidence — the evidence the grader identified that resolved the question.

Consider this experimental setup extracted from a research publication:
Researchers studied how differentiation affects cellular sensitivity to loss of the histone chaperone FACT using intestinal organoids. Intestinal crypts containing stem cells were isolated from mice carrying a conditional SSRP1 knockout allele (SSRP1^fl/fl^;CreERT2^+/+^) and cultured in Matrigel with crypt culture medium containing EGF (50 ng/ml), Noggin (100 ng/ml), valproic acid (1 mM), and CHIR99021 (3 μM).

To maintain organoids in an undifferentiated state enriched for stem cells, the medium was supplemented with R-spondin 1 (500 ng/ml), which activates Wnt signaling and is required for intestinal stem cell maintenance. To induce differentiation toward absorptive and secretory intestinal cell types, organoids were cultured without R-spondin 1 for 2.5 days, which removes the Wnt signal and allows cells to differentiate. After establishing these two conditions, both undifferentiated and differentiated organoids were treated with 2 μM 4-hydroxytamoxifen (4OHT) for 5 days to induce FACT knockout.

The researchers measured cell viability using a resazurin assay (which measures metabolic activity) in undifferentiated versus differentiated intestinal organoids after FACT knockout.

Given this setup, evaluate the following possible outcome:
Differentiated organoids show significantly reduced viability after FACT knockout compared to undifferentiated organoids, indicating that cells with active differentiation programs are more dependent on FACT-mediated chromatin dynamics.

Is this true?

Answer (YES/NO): NO